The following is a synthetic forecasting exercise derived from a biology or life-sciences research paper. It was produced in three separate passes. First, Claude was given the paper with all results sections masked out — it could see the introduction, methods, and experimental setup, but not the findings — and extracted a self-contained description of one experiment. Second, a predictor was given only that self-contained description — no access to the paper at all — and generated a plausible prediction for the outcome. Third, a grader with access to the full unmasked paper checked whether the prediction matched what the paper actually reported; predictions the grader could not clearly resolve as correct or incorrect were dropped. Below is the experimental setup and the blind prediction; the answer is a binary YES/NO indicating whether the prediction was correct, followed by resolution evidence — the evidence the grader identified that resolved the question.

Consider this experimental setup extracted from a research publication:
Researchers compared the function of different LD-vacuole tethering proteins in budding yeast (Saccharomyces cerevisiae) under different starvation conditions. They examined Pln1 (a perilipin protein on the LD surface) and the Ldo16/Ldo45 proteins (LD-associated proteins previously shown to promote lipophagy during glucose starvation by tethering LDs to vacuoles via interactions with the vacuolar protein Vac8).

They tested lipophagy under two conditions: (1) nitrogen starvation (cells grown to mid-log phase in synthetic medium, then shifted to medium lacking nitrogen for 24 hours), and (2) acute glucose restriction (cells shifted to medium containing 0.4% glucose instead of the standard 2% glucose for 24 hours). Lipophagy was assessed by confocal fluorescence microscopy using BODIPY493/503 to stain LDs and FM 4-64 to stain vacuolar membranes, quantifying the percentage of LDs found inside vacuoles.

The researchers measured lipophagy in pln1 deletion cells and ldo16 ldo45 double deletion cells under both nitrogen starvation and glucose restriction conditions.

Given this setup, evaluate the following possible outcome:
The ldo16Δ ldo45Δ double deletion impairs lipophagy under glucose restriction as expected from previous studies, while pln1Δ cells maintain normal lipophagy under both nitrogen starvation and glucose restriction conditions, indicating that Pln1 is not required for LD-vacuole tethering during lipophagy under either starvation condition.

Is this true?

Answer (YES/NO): NO